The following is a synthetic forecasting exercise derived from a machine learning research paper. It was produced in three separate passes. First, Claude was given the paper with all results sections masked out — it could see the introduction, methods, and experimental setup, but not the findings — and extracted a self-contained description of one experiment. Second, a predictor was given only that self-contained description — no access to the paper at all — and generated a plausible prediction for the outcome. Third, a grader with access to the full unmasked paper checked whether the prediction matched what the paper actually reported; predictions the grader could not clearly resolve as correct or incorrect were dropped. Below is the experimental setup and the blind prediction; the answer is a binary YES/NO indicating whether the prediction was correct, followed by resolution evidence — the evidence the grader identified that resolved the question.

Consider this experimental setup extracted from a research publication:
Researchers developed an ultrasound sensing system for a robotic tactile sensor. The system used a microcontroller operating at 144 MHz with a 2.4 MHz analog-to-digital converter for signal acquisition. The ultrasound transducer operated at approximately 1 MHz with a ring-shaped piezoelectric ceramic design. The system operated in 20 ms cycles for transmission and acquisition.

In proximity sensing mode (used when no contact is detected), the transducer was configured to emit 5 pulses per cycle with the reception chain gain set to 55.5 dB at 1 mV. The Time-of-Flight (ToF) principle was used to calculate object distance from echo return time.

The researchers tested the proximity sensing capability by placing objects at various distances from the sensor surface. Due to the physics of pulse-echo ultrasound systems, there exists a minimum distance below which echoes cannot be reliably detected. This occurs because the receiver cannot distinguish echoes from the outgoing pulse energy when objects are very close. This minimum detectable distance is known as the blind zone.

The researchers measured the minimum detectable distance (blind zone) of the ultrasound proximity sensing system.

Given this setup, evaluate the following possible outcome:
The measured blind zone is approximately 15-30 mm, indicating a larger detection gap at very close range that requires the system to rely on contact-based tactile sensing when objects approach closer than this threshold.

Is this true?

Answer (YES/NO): YES